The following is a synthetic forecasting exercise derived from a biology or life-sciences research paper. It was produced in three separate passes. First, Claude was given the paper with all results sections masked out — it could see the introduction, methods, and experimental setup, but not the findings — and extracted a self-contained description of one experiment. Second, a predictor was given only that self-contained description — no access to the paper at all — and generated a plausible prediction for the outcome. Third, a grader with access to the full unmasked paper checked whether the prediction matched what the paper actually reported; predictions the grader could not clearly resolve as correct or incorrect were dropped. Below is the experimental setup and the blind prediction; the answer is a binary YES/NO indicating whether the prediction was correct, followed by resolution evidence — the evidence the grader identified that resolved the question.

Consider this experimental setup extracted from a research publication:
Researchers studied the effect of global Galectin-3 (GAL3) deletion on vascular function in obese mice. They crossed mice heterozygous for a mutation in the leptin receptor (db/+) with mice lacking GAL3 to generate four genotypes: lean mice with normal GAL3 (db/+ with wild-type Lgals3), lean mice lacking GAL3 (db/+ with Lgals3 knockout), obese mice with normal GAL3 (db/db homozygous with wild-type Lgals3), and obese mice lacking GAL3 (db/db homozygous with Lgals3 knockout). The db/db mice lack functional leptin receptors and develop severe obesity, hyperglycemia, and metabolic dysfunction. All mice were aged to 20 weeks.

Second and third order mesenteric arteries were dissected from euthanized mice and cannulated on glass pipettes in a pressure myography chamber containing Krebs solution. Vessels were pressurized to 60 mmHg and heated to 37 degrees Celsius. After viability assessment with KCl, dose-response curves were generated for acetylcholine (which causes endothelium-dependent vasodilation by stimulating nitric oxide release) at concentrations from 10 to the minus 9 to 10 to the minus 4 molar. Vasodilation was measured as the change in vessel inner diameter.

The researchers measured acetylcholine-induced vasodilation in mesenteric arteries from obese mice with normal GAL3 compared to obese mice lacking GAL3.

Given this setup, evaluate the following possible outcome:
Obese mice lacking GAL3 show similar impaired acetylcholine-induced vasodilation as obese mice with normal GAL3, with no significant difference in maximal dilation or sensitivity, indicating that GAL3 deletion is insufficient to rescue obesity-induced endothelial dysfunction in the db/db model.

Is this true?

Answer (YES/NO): NO